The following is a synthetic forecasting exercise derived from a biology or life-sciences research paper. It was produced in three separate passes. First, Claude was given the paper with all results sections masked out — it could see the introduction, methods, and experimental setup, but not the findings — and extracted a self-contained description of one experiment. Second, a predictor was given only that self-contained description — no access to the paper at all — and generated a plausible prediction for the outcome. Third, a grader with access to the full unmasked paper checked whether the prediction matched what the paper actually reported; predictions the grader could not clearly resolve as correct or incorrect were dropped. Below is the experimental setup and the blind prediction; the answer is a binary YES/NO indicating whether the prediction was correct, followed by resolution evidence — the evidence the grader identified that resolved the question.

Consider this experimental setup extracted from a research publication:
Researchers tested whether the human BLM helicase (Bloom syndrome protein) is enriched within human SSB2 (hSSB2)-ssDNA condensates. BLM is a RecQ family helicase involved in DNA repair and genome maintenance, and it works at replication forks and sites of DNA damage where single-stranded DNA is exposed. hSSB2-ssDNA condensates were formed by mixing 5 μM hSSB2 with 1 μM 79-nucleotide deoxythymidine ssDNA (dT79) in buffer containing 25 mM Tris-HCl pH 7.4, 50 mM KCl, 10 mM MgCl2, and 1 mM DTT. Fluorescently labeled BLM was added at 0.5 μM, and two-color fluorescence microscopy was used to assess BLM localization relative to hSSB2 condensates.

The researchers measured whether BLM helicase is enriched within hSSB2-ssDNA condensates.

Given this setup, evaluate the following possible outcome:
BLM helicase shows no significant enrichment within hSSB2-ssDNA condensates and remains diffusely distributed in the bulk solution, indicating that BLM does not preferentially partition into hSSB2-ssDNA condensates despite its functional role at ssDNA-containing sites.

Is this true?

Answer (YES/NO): NO